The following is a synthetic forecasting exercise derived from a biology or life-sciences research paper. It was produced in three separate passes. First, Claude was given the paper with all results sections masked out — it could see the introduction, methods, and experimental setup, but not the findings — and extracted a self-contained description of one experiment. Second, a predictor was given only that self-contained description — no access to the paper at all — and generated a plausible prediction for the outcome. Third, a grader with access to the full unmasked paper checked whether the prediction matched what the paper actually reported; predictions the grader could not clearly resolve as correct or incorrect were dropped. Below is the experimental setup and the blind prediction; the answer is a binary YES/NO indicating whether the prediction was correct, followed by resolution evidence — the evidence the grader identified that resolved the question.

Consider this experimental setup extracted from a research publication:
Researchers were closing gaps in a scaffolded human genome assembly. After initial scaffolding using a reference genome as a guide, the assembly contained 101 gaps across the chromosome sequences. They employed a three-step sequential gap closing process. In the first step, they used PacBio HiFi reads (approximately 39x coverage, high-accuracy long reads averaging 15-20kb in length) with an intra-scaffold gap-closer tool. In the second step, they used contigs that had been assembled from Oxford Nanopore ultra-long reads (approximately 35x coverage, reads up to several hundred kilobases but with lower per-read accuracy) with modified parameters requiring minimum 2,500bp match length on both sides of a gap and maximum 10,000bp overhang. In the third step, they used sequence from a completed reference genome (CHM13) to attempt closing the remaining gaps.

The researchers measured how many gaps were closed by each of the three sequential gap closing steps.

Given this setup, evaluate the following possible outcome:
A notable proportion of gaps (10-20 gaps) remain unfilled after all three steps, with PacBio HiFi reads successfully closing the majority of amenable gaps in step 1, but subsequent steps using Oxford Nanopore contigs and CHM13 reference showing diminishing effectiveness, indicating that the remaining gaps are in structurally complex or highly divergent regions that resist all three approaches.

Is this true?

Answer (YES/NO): NO